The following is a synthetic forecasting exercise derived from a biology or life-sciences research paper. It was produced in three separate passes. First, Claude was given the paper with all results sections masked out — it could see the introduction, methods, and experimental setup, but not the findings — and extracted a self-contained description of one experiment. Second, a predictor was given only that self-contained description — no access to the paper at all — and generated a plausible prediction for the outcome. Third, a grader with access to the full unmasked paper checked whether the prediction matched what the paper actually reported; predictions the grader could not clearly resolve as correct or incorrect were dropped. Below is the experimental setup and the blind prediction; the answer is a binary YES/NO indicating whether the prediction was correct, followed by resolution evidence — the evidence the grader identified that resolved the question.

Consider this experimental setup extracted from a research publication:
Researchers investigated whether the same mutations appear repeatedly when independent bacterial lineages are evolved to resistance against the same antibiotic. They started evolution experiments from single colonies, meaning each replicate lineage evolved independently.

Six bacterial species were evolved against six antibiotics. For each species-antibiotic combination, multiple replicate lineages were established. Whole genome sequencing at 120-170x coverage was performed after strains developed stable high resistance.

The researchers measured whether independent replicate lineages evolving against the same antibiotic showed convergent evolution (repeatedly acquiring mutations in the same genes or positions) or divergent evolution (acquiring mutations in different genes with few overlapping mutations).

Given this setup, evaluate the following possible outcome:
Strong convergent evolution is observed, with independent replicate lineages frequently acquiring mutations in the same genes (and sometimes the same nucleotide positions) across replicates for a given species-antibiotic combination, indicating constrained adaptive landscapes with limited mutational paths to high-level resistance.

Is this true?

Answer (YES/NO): YES